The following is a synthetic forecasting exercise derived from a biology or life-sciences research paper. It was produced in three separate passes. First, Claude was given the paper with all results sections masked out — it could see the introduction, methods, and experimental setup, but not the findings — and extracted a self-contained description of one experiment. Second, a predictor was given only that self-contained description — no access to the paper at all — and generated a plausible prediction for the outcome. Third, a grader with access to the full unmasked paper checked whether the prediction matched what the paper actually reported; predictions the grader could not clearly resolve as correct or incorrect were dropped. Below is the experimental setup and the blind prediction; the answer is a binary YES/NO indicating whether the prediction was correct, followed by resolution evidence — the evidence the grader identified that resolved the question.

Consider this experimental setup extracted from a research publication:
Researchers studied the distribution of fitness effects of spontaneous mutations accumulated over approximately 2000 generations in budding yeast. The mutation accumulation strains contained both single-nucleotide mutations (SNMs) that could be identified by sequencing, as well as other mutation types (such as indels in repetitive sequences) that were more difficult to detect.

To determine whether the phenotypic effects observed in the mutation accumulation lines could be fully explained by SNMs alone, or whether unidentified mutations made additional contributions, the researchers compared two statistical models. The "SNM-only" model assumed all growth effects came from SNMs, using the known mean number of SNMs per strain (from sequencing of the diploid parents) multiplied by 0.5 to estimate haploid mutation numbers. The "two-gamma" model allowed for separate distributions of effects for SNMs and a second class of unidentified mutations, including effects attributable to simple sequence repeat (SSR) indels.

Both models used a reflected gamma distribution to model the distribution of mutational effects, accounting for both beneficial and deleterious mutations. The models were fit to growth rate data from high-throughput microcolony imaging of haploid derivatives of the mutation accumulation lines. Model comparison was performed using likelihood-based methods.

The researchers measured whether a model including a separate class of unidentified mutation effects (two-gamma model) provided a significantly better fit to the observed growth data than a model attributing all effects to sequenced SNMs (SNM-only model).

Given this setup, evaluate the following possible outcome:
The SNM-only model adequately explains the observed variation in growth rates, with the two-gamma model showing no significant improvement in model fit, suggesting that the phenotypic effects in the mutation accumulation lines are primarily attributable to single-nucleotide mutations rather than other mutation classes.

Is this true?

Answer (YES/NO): NO